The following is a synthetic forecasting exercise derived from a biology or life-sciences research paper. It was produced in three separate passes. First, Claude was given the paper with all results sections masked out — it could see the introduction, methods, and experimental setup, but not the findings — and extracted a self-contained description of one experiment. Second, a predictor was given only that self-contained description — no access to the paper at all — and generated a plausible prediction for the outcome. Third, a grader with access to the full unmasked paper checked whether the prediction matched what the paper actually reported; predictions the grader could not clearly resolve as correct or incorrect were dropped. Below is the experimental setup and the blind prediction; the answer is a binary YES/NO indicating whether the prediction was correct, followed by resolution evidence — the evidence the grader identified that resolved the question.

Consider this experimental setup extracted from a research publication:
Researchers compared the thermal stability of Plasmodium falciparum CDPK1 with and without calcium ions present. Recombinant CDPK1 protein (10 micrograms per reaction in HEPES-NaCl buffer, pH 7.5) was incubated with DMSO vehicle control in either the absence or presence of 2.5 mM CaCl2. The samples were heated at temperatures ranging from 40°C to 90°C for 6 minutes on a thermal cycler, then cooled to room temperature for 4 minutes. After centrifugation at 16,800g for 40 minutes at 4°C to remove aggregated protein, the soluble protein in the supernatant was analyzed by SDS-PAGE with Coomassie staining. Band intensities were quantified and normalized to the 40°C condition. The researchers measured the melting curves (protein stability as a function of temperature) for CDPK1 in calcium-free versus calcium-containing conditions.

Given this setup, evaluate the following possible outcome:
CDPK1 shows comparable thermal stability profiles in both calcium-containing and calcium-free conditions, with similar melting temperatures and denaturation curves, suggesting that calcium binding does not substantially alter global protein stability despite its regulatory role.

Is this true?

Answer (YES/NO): NO